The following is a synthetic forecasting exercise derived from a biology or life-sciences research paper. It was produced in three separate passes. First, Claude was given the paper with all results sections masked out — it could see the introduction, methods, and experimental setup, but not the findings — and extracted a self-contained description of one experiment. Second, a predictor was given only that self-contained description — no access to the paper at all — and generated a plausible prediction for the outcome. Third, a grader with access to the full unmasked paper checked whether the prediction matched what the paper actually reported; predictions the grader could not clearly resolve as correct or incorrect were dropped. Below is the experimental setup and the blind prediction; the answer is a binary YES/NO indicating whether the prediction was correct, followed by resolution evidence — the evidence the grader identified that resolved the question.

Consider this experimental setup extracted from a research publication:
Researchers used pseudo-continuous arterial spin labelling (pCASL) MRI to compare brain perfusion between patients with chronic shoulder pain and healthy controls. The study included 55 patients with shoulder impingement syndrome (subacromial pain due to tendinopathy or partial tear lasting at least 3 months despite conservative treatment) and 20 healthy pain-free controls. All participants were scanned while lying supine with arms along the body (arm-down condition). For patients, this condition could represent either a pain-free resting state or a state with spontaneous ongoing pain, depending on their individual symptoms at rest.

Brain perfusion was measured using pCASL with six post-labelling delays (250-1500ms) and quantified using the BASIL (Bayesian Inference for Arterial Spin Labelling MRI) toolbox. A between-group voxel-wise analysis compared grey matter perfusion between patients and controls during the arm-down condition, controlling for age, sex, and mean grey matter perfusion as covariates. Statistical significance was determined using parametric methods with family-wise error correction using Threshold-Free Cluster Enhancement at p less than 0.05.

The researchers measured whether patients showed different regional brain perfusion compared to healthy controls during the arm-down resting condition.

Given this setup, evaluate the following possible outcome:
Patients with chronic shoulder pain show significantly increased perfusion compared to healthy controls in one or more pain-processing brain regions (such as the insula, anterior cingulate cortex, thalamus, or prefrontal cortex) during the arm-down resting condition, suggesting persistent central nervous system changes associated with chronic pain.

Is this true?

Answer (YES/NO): NO